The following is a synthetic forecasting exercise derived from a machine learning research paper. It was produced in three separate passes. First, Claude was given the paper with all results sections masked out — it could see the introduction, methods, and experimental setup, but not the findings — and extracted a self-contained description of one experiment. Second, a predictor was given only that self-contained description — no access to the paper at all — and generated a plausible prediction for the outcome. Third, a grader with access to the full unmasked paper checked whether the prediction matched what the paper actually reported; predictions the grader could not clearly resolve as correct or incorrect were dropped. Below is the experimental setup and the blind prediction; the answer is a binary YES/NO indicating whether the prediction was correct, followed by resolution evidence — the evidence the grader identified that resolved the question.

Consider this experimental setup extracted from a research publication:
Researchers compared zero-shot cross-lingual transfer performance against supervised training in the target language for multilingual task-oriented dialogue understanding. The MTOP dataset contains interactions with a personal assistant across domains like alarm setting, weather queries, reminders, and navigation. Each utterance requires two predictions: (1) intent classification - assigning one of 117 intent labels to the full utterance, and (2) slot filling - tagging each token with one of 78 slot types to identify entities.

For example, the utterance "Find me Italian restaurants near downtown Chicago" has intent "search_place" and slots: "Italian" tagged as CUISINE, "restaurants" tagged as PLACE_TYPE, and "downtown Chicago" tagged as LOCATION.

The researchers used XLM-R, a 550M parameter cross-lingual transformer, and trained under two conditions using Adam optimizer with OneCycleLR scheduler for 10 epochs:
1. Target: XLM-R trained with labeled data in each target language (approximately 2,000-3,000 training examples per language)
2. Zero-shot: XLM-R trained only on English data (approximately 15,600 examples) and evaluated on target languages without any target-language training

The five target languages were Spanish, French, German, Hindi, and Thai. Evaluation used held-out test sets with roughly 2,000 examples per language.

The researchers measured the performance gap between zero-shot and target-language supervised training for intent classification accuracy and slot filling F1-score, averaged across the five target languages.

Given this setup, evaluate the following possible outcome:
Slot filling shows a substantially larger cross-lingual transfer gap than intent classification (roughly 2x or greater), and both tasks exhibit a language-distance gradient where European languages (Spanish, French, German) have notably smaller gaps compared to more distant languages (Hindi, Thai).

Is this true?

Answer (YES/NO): NO